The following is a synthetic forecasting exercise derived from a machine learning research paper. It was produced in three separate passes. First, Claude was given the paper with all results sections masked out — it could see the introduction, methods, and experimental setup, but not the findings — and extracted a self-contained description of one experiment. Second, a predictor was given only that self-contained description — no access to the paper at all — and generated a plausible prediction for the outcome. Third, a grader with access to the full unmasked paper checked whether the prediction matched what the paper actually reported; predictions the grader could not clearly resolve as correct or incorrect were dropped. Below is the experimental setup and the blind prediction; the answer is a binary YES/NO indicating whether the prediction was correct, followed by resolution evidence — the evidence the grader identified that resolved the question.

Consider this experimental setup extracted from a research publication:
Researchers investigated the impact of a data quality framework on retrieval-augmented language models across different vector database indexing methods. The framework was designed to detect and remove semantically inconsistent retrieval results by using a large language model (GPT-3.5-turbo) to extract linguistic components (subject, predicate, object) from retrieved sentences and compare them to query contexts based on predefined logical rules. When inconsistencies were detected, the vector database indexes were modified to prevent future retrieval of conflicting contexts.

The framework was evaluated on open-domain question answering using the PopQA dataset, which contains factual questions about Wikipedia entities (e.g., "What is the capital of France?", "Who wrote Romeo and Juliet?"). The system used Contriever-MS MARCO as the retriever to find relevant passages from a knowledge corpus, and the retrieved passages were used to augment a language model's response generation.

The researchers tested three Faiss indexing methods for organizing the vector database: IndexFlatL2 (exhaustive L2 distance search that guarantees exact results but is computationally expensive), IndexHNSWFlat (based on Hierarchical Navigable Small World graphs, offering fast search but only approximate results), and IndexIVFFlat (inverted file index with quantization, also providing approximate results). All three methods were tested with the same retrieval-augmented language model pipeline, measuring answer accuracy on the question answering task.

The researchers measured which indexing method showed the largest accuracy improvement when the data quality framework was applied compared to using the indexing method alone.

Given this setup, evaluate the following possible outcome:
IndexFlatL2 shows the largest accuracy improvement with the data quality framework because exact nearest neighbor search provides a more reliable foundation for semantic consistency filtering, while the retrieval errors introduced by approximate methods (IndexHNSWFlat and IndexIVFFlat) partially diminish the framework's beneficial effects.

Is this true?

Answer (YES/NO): NO